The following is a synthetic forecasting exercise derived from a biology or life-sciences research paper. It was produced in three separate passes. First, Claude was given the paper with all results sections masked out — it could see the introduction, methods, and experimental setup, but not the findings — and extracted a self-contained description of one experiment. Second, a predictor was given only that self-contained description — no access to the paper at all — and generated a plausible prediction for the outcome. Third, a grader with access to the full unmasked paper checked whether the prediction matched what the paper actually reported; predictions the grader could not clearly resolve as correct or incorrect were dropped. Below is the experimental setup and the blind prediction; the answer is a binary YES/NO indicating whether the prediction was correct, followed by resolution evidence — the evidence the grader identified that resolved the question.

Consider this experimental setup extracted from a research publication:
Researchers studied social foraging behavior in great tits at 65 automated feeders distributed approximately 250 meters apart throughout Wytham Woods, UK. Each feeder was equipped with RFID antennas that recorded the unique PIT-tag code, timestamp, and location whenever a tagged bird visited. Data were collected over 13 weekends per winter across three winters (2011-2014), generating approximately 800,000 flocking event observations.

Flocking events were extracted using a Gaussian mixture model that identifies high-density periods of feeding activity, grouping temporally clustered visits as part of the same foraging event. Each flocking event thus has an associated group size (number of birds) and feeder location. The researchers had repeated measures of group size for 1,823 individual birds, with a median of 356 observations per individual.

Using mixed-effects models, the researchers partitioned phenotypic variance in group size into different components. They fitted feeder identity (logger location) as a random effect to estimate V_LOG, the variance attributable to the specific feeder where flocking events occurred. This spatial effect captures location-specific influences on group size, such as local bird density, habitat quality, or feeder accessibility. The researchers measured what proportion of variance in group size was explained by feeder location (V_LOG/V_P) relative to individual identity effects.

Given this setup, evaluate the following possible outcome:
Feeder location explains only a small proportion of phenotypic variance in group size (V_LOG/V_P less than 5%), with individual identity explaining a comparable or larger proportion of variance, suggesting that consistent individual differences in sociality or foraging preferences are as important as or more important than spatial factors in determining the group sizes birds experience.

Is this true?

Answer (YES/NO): NO